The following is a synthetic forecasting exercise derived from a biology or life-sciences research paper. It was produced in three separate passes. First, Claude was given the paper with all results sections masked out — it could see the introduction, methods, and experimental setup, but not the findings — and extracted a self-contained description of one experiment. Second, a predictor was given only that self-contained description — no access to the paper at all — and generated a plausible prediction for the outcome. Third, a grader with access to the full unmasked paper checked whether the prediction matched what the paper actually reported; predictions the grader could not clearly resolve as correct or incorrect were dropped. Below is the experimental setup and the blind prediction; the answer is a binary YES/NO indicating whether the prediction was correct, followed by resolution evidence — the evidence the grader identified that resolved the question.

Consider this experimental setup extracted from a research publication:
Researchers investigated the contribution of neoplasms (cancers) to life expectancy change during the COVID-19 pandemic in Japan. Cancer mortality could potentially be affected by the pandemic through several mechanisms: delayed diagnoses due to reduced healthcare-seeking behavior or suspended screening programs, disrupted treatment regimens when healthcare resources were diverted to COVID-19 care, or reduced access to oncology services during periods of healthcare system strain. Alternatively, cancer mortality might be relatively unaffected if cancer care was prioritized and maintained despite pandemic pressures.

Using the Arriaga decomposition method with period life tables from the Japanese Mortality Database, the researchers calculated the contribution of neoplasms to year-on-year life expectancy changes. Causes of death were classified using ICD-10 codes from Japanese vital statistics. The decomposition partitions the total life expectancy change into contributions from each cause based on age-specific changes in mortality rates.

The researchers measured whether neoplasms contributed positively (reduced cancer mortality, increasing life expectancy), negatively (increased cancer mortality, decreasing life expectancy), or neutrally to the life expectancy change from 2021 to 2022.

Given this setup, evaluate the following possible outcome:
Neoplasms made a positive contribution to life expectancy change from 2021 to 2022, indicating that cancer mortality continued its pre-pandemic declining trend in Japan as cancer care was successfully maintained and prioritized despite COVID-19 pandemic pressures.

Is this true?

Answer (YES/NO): NO